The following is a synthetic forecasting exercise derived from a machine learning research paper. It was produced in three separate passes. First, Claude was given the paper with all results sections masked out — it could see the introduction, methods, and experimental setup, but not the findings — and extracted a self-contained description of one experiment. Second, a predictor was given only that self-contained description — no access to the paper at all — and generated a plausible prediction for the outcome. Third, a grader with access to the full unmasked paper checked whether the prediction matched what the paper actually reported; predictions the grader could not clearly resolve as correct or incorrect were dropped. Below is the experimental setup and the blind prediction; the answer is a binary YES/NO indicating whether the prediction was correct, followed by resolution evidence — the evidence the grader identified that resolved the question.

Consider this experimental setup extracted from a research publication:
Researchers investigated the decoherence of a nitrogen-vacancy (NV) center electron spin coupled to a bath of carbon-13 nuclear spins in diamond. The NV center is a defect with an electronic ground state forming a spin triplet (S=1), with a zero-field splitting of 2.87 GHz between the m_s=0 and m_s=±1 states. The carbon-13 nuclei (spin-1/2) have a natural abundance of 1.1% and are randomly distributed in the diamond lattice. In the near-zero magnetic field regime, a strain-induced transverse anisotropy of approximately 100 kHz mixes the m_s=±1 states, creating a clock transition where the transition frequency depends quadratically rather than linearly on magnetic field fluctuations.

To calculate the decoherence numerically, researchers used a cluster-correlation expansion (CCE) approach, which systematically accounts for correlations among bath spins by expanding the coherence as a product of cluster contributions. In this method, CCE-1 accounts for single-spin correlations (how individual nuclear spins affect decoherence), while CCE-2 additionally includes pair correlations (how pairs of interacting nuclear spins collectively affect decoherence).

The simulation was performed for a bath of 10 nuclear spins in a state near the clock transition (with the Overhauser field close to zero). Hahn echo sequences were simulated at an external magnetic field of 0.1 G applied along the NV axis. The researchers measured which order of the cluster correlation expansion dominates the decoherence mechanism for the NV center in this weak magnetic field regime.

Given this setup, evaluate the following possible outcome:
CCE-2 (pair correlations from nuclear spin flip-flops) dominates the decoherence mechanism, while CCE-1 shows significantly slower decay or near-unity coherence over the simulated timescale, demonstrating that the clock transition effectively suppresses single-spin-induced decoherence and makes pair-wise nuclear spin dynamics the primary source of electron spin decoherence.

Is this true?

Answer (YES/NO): NO